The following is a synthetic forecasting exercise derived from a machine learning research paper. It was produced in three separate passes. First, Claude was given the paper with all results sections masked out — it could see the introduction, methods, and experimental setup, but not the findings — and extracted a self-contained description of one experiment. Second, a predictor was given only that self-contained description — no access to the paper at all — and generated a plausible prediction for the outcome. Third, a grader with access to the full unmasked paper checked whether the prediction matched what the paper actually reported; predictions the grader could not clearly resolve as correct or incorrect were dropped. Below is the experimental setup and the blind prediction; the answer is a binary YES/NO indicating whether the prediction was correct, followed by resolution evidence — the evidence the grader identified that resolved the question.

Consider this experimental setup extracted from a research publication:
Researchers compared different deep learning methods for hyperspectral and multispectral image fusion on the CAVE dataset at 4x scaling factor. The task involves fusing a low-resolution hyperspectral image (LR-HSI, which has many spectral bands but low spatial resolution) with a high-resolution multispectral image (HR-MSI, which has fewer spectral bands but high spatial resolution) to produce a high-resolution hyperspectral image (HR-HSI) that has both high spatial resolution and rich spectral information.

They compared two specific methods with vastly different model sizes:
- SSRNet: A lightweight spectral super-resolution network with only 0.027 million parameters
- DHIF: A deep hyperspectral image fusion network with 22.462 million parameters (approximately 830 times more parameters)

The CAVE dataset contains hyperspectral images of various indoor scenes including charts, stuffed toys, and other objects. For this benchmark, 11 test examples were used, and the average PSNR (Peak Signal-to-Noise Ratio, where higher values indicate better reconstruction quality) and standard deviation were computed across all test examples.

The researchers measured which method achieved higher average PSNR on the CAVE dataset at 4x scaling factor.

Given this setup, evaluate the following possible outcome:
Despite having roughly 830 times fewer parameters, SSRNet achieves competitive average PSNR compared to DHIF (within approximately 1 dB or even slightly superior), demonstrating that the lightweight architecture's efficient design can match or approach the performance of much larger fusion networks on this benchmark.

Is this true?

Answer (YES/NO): NO